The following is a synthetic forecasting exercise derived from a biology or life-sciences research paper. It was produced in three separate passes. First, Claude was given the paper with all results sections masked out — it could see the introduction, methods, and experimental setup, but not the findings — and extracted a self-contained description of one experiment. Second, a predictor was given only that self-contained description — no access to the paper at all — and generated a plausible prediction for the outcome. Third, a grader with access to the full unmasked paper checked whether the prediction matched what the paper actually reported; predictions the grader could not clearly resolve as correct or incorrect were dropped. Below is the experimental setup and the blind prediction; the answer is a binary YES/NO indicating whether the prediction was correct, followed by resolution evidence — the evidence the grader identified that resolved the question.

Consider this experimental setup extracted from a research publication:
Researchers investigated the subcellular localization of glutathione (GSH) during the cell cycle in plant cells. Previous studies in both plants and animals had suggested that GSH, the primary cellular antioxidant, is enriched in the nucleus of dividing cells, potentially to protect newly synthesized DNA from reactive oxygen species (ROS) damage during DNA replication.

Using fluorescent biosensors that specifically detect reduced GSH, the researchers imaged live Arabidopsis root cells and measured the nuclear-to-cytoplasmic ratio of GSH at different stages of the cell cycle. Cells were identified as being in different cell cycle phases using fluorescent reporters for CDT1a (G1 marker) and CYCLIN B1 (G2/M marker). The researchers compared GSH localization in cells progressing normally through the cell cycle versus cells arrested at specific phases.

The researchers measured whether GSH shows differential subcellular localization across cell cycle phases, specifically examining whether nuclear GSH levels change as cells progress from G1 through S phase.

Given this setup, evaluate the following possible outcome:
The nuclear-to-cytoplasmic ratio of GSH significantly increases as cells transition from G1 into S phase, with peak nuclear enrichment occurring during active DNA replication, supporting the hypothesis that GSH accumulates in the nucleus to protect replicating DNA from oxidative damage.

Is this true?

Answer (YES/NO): NO